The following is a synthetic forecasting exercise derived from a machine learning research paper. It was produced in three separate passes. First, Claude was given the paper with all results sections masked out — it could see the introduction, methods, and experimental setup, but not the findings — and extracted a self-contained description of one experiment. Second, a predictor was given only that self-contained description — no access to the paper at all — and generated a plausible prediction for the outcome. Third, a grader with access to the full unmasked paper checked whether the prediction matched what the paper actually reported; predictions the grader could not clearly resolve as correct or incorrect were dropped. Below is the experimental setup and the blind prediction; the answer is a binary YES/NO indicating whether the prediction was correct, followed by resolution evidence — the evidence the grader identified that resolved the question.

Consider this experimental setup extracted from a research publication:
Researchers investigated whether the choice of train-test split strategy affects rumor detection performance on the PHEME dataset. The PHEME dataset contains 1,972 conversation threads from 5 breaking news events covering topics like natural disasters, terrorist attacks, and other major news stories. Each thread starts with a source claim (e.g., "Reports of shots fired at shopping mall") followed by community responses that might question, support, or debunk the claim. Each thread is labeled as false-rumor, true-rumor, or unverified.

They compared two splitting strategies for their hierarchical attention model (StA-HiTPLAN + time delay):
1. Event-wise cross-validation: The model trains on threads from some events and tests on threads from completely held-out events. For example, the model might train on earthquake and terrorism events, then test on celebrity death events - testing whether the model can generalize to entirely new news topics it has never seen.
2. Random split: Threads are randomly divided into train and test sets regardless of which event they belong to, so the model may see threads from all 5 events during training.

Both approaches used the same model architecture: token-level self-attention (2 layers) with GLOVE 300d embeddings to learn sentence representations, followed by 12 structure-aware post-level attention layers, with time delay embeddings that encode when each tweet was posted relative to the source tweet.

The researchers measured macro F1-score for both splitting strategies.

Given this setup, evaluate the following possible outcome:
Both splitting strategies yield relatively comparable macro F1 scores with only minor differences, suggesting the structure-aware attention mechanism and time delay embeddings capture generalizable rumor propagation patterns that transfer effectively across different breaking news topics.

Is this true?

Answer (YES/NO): NO